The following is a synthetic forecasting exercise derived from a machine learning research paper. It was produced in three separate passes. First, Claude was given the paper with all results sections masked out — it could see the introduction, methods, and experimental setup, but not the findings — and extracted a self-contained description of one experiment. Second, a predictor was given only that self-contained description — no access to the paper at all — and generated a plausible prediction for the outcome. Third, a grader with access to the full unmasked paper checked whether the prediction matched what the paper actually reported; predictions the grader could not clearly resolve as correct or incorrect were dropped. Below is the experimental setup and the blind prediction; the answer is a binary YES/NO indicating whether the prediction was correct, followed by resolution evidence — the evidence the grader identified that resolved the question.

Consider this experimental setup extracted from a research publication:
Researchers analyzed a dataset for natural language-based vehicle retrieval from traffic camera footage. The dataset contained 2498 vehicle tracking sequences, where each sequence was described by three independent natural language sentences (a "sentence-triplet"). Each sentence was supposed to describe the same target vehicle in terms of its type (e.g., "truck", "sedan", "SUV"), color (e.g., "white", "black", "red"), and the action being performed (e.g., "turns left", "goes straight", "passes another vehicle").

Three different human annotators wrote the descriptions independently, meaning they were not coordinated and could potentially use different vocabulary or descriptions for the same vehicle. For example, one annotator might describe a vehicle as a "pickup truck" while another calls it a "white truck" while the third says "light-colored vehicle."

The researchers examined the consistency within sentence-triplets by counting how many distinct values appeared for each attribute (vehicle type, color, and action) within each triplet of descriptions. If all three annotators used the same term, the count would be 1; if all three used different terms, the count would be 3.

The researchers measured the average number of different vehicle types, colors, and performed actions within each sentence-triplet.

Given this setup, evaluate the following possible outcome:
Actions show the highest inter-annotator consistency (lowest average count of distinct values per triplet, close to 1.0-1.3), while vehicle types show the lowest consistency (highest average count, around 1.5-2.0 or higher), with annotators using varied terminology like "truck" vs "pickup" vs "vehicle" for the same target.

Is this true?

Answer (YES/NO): NO